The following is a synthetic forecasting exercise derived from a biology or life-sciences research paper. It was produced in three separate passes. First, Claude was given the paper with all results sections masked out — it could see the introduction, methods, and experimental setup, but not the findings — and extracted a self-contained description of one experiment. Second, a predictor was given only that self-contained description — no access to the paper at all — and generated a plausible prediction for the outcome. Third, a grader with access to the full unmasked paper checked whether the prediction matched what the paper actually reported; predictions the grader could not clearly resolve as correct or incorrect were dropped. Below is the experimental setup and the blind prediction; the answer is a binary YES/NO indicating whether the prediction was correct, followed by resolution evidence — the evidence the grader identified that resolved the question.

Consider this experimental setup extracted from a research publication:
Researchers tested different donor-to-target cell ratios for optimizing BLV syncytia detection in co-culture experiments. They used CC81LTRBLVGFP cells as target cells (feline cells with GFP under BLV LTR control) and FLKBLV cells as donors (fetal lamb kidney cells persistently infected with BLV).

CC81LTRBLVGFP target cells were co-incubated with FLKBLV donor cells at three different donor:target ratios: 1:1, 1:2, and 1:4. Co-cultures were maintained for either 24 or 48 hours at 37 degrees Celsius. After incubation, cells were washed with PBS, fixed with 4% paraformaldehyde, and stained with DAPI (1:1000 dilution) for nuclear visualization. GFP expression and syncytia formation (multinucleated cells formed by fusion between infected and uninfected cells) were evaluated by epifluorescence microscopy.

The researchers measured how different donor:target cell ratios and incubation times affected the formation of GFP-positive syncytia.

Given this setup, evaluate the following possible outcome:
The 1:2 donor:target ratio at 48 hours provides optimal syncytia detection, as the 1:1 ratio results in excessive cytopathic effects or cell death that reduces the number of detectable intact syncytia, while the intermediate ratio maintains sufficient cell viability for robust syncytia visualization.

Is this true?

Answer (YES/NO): NO